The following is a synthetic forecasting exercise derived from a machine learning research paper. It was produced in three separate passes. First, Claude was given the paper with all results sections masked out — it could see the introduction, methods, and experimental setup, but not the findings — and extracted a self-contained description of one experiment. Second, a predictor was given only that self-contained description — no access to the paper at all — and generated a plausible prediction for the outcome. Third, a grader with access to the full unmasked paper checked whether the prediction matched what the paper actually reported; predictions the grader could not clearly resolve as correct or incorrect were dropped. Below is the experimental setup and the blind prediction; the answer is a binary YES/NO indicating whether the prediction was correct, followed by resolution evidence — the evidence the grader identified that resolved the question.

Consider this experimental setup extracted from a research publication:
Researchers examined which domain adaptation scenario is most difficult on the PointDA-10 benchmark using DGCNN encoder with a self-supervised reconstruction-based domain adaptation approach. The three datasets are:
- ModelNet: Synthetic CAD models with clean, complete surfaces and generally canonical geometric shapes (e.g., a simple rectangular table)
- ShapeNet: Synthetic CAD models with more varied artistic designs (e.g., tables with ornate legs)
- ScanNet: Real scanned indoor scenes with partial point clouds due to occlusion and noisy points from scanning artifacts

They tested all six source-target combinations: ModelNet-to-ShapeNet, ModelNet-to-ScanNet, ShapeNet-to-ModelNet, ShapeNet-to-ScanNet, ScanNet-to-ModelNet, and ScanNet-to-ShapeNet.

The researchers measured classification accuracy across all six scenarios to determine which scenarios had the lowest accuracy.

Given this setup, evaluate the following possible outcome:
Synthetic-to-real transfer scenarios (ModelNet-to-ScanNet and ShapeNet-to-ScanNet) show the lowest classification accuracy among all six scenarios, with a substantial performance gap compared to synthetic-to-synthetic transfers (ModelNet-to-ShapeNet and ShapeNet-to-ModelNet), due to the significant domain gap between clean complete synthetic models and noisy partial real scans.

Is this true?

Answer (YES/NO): YES